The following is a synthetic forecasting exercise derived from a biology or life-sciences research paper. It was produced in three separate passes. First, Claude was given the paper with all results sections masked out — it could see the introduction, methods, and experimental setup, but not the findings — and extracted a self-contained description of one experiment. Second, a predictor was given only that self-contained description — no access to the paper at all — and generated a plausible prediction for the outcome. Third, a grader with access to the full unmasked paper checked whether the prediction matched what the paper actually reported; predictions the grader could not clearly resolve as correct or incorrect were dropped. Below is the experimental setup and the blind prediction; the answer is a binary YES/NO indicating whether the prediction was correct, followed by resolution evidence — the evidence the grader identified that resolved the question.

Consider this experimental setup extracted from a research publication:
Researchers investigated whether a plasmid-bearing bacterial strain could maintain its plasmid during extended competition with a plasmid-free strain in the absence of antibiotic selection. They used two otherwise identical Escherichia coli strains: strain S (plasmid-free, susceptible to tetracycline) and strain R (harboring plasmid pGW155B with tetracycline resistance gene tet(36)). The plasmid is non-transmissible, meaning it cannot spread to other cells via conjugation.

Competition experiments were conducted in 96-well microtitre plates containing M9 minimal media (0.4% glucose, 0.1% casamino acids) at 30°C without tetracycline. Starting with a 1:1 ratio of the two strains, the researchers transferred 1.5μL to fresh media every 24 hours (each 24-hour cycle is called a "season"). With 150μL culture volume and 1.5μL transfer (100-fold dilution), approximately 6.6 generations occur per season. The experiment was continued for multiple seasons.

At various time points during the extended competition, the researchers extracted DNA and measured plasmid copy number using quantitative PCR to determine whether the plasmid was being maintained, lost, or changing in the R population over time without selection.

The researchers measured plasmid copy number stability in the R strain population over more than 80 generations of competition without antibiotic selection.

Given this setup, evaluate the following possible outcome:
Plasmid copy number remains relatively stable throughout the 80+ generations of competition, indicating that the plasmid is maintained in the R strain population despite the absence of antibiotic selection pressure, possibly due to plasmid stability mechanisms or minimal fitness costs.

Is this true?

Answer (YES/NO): NO